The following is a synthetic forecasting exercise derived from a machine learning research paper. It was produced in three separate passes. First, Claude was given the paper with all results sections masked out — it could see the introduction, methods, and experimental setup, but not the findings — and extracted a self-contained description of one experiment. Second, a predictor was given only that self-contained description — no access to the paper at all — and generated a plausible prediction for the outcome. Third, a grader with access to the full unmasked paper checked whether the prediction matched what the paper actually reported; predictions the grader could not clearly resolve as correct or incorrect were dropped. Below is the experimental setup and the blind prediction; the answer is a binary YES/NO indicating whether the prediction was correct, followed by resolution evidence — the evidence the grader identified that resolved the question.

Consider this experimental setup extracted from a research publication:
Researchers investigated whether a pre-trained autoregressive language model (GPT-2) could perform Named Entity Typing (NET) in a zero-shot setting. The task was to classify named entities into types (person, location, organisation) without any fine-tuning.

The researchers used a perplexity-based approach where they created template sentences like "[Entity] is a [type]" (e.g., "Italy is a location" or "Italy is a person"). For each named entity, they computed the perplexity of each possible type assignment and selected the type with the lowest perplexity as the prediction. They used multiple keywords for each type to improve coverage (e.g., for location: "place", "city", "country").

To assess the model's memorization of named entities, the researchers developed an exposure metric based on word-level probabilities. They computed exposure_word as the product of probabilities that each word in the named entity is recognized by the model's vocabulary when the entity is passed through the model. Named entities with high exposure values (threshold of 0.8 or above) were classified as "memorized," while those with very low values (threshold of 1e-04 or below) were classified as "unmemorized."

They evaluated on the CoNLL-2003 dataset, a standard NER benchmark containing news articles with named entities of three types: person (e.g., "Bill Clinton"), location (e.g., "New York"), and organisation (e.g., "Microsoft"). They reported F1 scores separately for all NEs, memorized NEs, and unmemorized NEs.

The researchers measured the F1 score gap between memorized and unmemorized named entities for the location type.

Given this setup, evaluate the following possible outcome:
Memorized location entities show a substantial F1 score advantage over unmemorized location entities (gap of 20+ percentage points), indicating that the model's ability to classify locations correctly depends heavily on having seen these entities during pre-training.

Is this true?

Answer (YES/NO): YES